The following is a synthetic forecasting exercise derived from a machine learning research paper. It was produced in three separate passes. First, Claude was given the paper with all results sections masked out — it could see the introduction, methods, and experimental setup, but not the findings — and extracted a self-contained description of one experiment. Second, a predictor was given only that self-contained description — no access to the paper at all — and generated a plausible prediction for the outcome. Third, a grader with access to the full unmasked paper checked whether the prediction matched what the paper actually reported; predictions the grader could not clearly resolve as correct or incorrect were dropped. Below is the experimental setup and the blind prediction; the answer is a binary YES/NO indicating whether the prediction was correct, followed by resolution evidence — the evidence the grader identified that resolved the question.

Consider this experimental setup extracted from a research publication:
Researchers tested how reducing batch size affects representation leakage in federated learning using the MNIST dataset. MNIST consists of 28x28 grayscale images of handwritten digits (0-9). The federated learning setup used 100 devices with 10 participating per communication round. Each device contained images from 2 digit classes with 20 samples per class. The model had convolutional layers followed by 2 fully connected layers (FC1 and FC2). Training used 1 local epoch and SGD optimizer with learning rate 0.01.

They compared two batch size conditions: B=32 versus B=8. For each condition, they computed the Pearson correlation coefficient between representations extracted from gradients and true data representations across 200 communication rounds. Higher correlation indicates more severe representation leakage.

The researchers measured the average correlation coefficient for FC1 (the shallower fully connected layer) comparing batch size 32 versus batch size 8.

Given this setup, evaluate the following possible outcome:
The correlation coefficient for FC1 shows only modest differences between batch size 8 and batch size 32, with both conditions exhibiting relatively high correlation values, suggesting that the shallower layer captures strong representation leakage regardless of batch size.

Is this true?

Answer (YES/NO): NO